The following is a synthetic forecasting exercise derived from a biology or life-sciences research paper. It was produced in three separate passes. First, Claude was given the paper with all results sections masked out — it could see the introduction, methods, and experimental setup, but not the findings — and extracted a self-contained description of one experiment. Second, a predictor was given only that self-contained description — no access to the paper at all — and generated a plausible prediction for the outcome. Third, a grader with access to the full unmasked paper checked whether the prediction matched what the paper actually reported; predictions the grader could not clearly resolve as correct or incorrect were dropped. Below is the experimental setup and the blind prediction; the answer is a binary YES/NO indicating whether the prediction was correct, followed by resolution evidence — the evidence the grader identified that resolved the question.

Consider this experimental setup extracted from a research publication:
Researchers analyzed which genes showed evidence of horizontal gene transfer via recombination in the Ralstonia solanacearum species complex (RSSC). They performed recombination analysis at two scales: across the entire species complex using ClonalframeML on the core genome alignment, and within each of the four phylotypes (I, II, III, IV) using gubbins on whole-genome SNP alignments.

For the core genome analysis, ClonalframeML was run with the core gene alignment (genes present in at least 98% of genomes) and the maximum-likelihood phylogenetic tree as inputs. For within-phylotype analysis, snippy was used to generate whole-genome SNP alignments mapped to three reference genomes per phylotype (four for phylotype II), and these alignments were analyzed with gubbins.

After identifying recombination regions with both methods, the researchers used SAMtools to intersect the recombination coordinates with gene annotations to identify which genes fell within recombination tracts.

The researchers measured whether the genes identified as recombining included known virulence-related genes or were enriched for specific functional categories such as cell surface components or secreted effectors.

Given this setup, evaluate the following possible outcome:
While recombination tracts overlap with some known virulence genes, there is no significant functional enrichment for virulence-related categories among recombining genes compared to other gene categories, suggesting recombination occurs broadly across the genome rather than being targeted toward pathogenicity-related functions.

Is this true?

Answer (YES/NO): NO